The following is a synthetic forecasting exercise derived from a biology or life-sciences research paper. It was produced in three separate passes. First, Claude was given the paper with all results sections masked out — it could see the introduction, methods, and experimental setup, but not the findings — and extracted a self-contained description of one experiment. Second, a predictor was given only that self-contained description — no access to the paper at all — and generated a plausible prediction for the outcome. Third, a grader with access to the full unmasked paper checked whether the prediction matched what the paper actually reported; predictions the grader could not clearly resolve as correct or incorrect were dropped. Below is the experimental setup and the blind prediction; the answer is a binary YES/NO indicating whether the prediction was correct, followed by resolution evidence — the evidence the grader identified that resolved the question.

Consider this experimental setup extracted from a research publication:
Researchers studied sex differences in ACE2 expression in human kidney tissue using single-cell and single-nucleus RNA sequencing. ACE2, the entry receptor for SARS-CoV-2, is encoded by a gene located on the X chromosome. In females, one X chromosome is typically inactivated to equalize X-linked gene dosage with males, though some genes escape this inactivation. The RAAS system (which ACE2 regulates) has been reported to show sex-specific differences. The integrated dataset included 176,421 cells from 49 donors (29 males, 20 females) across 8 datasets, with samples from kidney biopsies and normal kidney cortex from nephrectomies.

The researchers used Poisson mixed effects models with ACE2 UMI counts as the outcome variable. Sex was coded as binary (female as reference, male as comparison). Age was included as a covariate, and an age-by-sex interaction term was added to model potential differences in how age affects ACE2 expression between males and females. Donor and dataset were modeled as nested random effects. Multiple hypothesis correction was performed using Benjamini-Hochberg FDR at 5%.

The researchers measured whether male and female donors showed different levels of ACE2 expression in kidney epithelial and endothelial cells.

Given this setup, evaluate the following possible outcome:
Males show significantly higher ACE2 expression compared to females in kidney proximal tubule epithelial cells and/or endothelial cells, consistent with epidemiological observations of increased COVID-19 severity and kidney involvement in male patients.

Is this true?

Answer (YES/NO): NO